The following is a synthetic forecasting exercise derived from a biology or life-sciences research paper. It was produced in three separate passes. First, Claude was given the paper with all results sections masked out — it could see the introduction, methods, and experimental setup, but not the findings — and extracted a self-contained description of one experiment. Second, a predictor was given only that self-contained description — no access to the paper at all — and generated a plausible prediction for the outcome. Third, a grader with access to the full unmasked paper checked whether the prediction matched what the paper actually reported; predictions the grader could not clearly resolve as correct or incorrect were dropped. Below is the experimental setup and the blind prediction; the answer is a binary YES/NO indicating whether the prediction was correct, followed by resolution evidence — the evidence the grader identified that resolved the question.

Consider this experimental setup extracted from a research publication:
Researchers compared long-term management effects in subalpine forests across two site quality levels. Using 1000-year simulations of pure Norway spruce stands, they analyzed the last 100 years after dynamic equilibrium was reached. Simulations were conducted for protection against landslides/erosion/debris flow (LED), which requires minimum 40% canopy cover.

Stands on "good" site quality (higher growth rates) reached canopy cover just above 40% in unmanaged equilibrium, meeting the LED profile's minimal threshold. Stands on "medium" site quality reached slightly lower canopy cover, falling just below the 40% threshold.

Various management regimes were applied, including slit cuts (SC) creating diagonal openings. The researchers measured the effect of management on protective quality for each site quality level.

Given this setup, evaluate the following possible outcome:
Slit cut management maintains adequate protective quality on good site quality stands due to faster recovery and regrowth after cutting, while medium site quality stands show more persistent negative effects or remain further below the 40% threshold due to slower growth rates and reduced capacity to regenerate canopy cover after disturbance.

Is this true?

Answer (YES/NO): NO